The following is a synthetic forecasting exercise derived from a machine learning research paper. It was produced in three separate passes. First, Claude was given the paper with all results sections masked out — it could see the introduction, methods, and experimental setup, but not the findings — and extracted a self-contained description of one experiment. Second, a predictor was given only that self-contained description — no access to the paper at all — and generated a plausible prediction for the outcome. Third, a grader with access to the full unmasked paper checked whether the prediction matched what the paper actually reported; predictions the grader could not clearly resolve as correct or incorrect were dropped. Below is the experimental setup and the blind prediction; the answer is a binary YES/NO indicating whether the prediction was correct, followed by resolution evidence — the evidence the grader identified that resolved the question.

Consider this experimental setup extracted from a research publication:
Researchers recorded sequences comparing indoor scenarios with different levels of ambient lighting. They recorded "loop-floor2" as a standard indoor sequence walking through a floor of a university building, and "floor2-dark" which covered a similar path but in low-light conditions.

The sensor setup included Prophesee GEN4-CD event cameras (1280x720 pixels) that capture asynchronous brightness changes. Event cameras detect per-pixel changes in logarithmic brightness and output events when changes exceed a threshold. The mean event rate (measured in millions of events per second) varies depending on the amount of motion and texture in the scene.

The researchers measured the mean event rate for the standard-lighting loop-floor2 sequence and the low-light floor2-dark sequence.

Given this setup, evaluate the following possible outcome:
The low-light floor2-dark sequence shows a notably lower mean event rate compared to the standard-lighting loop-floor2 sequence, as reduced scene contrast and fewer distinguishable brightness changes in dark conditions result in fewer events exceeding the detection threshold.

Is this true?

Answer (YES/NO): YES